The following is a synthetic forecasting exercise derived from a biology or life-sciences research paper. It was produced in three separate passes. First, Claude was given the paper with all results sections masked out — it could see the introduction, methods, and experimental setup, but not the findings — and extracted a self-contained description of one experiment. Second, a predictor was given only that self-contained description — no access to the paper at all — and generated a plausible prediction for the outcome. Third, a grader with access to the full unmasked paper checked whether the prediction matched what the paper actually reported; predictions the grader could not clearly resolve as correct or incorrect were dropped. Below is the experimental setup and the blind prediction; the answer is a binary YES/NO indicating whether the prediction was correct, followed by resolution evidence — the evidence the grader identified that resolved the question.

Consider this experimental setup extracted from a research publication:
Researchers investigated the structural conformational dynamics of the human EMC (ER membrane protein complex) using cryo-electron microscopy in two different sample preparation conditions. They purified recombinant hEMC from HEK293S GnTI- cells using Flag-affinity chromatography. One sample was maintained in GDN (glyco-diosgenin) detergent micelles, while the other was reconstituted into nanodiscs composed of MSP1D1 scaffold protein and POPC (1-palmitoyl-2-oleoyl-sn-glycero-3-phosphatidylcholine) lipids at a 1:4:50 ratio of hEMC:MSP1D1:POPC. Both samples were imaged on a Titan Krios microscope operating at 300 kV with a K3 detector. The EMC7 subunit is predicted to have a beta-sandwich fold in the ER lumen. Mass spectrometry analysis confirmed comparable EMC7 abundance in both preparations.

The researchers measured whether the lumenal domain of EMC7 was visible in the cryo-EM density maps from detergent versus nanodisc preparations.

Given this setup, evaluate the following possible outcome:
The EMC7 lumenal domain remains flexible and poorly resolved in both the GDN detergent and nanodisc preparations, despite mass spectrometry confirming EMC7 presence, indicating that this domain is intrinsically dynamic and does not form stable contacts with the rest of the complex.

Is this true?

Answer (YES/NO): NO